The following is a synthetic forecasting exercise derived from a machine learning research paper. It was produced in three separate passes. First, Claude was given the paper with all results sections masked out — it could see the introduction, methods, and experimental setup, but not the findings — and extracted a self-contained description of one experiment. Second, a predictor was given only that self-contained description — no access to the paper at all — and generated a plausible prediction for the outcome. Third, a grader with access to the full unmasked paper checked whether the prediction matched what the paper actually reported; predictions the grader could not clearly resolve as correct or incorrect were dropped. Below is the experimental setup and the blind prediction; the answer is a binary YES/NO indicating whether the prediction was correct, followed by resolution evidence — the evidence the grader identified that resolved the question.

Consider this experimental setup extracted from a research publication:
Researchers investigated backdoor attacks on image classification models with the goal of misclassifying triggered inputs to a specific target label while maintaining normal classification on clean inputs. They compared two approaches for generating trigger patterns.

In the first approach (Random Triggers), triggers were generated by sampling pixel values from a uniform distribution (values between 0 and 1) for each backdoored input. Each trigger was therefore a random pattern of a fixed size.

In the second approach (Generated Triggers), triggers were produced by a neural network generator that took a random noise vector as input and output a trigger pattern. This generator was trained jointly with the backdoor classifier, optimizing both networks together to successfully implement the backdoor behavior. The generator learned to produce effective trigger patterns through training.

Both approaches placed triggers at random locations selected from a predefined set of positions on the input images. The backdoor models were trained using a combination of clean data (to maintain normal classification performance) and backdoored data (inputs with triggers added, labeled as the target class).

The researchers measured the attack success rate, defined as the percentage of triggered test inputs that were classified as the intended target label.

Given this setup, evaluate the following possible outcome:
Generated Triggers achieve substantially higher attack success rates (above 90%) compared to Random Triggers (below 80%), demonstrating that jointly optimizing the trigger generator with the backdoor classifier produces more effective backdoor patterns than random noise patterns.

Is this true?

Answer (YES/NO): NO